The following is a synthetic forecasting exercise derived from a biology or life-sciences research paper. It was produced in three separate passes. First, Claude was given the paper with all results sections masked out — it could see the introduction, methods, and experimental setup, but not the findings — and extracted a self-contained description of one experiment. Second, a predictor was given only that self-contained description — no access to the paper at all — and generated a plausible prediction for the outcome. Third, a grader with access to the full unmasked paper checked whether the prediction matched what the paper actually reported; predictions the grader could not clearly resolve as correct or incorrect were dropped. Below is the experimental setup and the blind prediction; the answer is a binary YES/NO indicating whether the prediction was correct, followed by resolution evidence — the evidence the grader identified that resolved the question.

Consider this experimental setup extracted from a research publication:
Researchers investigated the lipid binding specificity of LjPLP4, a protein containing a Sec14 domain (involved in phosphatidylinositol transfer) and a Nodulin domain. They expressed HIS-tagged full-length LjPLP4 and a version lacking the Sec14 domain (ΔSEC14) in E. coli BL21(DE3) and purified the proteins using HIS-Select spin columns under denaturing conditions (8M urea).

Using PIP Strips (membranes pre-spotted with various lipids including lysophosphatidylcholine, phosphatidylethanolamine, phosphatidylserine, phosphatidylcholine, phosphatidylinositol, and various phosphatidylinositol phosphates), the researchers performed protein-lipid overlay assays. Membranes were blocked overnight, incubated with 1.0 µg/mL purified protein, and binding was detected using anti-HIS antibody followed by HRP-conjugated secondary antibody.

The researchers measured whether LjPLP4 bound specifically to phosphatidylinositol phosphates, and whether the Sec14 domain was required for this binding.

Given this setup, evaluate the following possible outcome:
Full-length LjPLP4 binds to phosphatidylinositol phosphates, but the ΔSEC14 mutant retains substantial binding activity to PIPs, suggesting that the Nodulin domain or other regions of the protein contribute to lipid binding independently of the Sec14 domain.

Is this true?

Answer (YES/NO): NO